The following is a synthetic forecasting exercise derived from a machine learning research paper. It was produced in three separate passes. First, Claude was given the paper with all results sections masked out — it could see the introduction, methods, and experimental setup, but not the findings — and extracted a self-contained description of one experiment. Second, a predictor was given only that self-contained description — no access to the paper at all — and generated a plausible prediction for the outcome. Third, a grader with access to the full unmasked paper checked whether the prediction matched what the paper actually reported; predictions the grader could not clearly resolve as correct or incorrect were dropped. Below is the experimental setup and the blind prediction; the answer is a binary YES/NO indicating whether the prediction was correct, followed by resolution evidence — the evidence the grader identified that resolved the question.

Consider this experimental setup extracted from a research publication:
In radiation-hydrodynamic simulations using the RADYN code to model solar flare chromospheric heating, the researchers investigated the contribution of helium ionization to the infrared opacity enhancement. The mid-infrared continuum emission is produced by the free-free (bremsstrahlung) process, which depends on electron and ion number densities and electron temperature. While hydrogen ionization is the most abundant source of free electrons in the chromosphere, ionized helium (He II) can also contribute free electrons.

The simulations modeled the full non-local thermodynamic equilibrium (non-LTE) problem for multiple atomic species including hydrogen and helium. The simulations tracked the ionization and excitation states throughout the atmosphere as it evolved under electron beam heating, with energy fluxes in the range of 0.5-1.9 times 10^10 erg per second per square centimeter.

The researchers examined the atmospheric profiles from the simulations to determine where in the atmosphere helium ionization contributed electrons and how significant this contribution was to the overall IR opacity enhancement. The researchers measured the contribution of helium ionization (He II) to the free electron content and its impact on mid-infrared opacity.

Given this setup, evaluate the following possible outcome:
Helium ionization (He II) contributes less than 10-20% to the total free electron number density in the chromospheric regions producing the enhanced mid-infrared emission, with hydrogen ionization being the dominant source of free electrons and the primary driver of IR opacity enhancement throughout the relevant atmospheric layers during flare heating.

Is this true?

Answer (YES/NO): YES